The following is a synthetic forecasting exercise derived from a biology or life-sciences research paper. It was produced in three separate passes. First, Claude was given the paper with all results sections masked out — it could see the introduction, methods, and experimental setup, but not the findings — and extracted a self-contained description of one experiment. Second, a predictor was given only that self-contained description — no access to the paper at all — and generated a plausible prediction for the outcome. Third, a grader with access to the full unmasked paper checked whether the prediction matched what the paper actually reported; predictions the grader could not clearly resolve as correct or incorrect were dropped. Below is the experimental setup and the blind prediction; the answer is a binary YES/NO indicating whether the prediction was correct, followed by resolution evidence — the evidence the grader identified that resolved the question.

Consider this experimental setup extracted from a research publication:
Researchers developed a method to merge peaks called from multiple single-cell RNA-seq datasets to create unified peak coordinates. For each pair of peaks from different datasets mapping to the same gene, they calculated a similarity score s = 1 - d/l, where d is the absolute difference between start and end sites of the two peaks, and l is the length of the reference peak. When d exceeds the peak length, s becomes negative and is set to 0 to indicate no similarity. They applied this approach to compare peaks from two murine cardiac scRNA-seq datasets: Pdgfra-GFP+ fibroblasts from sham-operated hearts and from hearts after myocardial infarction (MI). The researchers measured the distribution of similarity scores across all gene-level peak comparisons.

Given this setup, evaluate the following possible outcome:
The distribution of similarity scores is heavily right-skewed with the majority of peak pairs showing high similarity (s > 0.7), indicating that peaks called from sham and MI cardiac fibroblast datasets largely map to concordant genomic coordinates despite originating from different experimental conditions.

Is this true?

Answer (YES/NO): NO